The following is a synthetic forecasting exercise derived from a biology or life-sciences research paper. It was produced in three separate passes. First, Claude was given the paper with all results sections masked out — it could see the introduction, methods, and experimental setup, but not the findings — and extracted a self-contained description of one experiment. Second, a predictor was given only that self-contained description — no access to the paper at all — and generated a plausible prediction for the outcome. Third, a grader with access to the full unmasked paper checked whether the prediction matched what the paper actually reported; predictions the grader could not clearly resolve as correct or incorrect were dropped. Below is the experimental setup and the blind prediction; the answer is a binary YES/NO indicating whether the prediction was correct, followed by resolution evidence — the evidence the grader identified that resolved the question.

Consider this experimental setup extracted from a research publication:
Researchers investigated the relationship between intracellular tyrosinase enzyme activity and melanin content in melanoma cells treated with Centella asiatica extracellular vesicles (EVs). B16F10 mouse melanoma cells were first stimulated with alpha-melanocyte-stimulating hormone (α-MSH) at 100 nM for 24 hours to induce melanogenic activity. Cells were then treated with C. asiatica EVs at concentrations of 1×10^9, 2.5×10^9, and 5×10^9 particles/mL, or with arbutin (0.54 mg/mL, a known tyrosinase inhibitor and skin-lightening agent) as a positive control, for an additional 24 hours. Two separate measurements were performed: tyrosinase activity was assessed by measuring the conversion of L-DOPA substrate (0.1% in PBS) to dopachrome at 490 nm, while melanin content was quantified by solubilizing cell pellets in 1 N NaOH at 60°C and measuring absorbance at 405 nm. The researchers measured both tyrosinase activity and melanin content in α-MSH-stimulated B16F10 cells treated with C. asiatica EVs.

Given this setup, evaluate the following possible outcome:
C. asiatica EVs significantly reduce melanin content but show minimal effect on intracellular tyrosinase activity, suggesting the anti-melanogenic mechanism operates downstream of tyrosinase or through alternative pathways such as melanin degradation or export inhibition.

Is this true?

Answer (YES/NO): NO